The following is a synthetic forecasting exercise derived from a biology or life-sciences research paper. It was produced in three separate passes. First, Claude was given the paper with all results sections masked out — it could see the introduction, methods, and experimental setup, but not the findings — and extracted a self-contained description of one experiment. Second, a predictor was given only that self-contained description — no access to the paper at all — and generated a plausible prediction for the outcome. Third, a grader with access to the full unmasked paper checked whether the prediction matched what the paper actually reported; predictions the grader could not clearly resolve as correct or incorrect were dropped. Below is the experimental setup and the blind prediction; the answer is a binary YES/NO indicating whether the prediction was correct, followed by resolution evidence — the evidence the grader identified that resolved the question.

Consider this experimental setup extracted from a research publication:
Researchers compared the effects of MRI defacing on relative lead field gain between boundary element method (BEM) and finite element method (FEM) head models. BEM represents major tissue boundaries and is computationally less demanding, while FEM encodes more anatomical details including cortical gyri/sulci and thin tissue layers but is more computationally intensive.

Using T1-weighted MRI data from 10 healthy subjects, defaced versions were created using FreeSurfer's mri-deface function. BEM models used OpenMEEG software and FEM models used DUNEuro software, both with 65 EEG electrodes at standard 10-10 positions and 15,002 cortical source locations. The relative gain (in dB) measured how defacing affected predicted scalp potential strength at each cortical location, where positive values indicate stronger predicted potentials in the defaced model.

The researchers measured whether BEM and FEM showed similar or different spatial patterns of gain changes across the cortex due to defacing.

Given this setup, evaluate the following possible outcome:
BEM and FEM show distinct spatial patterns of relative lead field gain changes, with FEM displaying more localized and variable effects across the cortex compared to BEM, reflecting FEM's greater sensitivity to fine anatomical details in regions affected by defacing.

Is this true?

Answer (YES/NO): NO